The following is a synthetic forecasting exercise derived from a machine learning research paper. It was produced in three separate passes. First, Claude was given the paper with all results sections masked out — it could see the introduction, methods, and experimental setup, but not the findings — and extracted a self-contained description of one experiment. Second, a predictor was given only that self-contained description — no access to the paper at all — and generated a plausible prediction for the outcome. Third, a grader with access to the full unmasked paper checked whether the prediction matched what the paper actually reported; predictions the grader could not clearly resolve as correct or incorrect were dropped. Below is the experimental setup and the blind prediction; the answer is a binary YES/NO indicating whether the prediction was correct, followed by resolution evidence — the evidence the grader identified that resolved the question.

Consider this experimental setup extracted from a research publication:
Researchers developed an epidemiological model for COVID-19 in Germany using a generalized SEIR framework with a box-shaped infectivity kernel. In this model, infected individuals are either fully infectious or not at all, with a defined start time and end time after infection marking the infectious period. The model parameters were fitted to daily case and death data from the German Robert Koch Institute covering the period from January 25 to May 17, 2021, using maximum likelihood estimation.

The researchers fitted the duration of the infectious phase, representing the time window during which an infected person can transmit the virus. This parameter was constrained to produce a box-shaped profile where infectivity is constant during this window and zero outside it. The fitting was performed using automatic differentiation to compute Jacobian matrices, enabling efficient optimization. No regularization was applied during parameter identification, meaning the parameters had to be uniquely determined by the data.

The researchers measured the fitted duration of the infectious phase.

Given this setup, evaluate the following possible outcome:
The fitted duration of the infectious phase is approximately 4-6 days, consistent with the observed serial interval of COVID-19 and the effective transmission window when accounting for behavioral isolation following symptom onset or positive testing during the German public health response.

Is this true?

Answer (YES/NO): YES